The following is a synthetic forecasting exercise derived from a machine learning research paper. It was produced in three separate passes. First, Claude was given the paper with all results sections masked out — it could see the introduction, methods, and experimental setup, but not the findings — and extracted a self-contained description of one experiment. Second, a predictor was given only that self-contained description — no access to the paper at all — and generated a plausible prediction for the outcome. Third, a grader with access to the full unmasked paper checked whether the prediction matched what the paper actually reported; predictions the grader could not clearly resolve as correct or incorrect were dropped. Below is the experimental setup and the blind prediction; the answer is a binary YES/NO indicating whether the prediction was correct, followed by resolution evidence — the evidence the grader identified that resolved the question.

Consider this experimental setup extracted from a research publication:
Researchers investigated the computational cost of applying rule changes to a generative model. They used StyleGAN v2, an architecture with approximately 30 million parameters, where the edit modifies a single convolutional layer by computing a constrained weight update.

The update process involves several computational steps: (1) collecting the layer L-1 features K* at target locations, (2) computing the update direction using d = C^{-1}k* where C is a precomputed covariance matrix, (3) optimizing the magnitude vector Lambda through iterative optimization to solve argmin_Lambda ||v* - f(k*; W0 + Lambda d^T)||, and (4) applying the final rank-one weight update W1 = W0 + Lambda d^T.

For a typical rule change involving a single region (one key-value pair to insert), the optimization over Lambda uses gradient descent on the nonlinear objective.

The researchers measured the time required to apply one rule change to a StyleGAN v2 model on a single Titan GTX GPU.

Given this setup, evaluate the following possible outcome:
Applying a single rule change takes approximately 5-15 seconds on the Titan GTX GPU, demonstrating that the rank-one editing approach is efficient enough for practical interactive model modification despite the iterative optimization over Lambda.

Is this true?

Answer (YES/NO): YES